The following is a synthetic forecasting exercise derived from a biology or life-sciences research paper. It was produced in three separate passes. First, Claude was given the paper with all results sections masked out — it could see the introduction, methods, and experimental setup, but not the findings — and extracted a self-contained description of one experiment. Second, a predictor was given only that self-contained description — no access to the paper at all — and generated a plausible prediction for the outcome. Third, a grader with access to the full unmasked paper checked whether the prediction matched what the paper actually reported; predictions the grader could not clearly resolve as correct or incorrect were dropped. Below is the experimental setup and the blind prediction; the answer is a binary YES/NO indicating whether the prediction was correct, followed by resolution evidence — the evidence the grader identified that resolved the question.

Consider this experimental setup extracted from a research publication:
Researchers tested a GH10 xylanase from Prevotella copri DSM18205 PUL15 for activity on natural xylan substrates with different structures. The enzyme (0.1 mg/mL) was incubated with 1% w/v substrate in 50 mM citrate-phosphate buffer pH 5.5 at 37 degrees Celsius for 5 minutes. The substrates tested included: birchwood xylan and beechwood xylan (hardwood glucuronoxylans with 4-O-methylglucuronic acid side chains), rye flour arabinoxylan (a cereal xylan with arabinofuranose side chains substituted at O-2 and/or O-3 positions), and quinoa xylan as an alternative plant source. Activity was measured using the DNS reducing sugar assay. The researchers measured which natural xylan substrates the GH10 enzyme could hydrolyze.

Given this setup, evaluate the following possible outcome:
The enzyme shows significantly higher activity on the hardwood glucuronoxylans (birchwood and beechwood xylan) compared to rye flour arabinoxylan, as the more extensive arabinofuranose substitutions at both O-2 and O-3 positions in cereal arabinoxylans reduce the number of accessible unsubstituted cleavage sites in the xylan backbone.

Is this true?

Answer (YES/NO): YES